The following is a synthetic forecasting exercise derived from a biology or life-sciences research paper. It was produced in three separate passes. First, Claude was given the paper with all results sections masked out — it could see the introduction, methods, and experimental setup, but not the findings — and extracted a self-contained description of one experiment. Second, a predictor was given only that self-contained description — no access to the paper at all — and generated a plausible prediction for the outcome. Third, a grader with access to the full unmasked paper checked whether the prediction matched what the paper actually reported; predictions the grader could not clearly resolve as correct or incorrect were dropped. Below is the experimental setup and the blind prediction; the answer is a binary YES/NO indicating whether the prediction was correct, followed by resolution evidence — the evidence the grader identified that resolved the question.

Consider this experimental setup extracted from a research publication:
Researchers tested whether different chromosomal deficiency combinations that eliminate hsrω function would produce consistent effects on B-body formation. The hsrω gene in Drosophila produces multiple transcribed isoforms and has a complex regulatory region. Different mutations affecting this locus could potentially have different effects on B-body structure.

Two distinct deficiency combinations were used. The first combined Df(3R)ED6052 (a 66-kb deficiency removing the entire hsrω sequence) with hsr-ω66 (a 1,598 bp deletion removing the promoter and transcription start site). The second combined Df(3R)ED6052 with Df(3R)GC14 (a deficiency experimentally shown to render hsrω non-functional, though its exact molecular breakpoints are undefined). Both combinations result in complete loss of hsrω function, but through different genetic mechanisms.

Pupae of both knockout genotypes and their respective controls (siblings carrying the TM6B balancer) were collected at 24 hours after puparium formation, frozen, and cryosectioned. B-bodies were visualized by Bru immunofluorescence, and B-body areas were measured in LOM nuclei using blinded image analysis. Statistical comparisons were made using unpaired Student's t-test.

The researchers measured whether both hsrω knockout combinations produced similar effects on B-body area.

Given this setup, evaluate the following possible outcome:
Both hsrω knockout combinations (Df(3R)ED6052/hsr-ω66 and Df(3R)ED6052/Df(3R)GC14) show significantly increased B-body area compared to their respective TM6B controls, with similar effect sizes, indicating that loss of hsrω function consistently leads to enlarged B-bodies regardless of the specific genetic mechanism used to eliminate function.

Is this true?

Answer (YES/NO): NO